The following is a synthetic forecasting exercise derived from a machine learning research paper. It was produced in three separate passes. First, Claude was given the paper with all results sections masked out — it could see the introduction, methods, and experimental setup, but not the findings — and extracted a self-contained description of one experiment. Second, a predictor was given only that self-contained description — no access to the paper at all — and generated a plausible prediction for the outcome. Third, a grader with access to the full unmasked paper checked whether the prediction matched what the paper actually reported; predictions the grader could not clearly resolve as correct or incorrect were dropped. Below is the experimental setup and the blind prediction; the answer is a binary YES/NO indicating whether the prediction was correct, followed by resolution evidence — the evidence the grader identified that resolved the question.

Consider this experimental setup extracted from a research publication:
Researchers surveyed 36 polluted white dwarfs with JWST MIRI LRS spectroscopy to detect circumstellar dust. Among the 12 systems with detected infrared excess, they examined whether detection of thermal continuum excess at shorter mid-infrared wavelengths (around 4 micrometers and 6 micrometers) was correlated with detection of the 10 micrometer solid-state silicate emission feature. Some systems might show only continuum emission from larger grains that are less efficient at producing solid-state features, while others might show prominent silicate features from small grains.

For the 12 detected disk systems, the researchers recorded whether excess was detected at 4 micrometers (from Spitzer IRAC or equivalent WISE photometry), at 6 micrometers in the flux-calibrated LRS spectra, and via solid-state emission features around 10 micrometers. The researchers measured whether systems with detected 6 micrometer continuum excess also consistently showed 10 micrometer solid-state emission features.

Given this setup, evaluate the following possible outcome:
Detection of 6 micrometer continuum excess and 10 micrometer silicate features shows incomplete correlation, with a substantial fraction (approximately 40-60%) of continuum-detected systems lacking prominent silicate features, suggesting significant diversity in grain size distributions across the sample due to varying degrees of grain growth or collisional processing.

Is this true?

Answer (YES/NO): NO